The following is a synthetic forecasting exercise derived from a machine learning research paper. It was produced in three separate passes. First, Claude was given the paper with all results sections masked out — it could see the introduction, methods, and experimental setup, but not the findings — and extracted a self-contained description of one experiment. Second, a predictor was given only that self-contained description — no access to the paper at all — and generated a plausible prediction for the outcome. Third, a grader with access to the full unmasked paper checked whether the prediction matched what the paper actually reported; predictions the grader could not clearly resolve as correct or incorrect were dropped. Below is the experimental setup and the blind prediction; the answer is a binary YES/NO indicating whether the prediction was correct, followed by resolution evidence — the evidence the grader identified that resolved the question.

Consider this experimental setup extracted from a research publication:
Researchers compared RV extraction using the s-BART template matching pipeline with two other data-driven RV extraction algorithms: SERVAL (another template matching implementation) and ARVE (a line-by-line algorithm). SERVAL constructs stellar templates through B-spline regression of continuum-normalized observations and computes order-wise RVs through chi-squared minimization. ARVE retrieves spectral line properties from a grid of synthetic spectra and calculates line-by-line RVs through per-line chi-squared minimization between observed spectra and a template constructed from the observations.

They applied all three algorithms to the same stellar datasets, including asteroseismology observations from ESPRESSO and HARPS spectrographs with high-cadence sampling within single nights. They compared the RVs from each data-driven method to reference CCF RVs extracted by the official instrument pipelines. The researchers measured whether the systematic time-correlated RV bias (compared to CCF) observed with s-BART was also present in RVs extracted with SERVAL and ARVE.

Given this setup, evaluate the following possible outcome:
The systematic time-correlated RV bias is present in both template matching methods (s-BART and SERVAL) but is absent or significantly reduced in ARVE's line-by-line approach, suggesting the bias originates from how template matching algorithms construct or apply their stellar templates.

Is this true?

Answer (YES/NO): NO